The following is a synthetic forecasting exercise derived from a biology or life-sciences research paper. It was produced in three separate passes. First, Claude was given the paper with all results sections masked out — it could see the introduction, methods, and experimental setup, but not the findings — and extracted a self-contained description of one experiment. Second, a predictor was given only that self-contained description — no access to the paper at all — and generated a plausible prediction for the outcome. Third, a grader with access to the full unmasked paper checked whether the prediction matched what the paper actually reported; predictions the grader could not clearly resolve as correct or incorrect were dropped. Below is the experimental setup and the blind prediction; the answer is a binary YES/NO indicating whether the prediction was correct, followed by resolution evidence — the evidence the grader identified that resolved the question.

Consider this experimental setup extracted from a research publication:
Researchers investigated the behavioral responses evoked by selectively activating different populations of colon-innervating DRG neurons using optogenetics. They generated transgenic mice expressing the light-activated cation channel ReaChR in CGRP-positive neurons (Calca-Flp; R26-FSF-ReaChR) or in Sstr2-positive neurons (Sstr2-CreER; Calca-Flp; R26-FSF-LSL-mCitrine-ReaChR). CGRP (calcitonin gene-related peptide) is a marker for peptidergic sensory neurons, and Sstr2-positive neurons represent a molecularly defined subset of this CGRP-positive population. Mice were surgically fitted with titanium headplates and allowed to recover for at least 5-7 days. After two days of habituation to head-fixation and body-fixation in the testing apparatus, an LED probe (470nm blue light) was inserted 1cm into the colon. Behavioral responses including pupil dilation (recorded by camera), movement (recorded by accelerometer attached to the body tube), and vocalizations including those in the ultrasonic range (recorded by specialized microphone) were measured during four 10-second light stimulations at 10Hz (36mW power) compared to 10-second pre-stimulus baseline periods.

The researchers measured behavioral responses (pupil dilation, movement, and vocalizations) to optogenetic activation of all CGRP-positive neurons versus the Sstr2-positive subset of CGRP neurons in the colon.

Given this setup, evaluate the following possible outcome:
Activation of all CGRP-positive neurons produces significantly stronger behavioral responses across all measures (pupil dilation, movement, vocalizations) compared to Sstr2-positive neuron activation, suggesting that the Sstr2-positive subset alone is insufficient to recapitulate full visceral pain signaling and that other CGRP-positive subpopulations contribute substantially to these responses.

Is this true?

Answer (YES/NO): NO